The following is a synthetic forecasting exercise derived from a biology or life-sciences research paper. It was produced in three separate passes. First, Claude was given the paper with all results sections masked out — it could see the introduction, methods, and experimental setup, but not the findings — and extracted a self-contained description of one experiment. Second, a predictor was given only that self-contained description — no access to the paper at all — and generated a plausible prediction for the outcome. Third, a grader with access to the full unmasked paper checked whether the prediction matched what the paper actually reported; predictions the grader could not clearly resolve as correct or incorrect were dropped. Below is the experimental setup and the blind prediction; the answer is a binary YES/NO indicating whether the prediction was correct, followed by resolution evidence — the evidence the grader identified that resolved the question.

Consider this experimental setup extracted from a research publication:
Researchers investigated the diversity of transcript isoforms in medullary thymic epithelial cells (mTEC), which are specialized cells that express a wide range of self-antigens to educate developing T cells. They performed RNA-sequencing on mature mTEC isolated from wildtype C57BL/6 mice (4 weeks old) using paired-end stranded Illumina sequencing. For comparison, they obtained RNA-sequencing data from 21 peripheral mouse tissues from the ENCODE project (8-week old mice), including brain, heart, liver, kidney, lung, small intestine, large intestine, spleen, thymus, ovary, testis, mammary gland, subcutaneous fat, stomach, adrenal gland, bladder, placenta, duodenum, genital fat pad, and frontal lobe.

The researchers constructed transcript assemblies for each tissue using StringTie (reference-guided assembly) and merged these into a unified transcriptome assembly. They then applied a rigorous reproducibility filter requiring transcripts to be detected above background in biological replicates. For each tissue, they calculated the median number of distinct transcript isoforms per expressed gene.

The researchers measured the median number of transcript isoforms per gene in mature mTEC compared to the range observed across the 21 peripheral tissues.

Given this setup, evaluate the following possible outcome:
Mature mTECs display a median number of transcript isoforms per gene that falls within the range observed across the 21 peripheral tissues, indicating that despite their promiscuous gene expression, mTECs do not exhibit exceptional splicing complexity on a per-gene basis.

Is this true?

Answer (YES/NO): YES